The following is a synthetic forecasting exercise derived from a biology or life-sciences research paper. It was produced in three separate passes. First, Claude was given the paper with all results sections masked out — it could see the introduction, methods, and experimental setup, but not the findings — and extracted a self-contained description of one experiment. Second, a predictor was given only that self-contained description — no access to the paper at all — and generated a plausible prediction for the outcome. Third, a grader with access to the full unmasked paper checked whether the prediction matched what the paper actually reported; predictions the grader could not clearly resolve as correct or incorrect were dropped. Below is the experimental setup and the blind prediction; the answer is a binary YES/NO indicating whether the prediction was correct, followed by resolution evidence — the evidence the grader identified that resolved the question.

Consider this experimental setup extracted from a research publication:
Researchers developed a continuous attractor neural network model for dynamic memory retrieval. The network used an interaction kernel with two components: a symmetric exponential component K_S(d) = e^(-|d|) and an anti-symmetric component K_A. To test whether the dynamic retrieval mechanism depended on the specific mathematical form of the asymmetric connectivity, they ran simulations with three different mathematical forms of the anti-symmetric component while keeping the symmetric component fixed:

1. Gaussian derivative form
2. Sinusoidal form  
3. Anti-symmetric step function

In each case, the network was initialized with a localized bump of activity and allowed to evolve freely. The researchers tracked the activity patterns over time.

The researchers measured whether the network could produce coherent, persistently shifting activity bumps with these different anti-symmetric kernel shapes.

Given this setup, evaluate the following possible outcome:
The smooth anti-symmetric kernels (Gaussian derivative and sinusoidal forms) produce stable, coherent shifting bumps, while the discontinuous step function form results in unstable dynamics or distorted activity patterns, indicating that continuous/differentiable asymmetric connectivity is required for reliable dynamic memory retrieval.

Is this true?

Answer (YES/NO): NO